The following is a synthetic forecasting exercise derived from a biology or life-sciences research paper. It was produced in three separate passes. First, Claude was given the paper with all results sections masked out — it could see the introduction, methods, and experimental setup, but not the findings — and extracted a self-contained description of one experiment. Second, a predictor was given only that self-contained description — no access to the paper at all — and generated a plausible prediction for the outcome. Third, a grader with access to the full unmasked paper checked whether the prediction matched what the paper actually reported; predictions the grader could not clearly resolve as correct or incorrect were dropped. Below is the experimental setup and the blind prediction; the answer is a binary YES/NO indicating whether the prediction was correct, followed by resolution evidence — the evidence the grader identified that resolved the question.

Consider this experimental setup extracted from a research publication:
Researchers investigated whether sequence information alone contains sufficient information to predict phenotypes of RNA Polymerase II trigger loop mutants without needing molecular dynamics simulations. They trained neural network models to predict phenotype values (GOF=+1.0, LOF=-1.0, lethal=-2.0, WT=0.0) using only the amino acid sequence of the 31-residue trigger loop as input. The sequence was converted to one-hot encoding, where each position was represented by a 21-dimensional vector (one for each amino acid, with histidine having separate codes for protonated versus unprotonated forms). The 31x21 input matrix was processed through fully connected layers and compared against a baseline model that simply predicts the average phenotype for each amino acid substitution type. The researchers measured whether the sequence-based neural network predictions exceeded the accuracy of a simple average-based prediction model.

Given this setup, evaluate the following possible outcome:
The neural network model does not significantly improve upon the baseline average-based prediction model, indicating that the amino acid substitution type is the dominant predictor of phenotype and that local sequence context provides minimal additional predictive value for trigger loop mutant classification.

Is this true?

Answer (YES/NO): NO